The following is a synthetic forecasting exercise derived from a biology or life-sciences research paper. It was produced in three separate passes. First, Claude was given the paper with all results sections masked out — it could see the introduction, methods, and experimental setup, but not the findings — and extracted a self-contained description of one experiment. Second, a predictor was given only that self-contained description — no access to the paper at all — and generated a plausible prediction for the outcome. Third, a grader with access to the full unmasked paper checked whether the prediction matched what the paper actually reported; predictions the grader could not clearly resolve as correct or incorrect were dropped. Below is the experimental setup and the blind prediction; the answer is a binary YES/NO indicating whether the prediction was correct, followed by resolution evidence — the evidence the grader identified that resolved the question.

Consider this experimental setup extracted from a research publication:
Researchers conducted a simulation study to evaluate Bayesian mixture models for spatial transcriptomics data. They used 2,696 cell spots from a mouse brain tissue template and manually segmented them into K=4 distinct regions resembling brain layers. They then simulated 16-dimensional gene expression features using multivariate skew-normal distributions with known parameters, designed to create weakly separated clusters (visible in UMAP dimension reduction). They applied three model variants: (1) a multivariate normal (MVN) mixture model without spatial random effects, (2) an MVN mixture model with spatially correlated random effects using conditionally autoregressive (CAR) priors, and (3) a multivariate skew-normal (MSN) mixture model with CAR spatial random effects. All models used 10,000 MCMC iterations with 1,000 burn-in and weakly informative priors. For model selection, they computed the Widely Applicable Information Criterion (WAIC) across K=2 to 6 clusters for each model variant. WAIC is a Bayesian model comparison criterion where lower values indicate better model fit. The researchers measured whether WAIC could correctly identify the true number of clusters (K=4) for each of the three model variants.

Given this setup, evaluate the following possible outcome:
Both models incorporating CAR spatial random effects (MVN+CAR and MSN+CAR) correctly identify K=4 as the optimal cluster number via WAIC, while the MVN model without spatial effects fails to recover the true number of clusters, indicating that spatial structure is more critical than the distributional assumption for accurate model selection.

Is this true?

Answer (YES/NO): NO